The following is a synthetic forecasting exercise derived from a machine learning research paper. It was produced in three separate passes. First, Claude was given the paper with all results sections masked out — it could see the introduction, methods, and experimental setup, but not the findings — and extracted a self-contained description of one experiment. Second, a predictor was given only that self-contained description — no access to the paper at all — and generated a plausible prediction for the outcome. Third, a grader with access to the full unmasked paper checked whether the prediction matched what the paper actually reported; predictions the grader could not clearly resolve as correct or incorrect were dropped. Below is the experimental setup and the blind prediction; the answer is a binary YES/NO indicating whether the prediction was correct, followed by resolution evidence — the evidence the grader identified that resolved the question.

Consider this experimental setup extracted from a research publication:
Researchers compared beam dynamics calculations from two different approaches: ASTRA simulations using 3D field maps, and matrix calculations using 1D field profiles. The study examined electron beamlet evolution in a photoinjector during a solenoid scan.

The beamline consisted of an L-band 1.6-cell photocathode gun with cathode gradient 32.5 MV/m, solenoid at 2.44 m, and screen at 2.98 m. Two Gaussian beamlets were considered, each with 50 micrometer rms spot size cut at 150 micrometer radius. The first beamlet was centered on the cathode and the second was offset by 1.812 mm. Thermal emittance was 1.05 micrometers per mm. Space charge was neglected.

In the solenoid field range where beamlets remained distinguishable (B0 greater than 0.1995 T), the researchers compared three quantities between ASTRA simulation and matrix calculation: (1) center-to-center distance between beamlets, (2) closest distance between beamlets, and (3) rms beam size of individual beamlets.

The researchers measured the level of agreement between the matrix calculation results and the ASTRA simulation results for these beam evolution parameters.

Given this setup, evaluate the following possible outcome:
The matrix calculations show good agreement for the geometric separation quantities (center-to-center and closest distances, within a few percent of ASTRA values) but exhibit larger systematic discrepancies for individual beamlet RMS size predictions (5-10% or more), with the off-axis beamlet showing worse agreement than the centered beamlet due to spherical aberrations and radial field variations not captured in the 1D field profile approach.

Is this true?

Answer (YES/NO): NO